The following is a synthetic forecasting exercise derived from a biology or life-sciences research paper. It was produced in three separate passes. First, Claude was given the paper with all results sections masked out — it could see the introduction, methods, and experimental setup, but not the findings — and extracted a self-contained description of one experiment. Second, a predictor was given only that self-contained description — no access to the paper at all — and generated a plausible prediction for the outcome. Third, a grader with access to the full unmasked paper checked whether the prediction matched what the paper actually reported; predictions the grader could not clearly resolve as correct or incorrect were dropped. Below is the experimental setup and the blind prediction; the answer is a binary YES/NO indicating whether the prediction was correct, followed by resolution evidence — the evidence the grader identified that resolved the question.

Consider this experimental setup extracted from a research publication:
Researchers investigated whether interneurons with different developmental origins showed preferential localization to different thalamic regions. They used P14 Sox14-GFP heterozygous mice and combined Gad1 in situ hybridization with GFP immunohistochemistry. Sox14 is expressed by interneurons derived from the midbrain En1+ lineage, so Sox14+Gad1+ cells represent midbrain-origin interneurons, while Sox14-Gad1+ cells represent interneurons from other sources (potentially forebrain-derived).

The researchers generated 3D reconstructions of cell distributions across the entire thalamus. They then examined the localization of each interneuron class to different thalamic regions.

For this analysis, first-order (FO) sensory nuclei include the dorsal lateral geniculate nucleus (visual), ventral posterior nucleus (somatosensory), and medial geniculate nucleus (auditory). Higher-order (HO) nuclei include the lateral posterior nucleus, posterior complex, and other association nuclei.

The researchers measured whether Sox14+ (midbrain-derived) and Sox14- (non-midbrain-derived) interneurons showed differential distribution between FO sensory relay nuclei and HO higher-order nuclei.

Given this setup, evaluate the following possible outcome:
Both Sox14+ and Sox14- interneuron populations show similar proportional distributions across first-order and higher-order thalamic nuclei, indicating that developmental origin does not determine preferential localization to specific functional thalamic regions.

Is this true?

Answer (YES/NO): NO